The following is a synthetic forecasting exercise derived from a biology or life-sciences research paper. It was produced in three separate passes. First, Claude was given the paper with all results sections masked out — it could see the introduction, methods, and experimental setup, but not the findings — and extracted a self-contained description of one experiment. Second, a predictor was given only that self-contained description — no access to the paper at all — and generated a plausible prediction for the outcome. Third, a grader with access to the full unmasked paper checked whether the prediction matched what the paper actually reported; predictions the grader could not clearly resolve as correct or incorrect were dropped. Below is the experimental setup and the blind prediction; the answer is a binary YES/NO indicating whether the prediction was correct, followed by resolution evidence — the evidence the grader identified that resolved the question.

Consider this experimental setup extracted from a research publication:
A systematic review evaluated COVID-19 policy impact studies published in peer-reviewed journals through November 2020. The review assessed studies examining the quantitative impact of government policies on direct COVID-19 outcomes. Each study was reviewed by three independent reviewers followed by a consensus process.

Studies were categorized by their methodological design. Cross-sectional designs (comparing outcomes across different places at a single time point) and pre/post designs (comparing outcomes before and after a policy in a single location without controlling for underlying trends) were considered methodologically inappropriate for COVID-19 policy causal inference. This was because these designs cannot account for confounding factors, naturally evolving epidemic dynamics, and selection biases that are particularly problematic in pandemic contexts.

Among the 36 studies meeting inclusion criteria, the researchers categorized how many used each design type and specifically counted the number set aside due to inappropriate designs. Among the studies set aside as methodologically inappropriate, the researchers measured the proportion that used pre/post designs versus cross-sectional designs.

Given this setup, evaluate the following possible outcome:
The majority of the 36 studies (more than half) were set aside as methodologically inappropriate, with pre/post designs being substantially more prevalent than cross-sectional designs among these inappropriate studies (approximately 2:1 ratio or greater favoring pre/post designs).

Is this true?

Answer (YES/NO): NO